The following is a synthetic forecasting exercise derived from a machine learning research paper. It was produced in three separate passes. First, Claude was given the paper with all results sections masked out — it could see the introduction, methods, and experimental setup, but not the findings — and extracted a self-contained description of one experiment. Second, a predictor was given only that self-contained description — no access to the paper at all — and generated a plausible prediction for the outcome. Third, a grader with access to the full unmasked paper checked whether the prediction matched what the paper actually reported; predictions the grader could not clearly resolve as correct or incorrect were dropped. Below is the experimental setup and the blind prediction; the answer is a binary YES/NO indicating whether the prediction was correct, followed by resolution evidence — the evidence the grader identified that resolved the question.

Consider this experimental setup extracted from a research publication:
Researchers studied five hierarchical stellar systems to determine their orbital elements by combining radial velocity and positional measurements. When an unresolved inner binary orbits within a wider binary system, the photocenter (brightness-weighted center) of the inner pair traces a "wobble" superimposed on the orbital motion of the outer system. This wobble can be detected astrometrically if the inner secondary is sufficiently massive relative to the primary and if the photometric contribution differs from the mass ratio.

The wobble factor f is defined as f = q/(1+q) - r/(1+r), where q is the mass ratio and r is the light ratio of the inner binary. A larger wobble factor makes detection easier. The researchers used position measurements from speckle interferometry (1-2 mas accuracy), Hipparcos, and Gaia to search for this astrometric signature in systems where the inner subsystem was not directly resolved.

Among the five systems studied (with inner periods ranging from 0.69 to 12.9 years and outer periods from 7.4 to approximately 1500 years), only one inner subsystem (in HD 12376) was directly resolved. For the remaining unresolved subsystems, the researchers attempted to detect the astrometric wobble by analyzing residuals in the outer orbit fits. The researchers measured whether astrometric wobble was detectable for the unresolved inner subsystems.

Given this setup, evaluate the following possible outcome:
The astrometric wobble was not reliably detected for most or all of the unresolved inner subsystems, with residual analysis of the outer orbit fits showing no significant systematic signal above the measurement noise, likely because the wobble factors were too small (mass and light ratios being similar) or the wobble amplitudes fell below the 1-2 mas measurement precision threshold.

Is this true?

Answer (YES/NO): NO